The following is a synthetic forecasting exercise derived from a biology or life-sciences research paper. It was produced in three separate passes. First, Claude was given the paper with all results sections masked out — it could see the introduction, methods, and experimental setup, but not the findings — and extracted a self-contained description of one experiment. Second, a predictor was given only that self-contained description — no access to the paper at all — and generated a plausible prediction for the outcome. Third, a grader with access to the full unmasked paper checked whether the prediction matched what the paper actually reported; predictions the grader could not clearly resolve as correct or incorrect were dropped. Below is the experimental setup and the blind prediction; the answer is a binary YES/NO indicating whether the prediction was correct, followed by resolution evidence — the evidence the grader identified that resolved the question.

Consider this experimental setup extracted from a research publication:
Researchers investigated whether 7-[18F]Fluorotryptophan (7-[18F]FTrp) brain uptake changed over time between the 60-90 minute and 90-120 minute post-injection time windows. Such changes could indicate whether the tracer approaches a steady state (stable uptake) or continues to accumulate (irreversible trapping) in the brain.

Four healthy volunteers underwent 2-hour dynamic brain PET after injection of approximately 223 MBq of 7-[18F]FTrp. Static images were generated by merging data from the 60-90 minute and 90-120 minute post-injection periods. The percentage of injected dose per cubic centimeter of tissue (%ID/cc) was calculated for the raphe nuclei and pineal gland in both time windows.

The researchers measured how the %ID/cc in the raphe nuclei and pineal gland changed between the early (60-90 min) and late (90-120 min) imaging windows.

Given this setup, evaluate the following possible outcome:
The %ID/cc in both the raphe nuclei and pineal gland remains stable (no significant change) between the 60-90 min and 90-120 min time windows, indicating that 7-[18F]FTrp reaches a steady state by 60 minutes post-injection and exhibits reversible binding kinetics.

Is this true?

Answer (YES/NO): NO